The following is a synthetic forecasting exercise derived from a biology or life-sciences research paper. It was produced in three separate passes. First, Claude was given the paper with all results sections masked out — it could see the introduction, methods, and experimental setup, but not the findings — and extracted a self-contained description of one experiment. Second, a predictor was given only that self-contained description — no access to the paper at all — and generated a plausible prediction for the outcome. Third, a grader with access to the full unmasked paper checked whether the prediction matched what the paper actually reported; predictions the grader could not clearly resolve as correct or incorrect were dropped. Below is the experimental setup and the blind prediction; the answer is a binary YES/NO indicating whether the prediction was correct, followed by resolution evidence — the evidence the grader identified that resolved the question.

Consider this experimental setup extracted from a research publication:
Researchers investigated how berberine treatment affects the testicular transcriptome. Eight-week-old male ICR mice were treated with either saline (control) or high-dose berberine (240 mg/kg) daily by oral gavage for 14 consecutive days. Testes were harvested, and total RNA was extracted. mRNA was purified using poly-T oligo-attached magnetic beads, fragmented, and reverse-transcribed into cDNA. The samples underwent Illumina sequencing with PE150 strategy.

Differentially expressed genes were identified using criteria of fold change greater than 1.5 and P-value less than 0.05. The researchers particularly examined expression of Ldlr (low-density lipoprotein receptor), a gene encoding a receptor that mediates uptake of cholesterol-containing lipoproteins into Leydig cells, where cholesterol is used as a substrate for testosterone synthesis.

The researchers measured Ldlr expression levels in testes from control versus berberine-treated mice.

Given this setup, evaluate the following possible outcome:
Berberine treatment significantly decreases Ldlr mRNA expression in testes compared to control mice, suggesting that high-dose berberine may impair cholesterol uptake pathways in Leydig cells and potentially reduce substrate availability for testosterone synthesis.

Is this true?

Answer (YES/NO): YES